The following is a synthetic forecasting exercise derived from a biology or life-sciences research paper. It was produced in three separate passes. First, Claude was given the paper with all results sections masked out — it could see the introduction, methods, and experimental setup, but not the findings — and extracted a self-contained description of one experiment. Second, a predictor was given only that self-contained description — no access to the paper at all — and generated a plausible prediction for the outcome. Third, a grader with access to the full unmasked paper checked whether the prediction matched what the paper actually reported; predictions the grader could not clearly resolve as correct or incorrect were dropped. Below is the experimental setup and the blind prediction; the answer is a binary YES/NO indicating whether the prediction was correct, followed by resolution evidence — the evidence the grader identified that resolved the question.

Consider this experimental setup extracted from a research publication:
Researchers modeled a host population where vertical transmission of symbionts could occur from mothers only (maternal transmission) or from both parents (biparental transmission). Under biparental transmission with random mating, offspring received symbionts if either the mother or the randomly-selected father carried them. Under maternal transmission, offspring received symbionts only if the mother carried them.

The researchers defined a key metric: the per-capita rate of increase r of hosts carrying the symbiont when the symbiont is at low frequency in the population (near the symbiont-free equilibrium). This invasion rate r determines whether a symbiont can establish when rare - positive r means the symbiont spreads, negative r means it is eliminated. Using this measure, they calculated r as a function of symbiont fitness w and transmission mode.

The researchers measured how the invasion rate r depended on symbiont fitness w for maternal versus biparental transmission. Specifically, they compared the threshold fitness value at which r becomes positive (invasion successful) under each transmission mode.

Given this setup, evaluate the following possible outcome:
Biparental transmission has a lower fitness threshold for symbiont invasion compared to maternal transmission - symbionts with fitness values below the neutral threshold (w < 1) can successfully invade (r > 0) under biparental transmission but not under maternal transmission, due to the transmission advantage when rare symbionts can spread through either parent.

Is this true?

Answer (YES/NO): YES